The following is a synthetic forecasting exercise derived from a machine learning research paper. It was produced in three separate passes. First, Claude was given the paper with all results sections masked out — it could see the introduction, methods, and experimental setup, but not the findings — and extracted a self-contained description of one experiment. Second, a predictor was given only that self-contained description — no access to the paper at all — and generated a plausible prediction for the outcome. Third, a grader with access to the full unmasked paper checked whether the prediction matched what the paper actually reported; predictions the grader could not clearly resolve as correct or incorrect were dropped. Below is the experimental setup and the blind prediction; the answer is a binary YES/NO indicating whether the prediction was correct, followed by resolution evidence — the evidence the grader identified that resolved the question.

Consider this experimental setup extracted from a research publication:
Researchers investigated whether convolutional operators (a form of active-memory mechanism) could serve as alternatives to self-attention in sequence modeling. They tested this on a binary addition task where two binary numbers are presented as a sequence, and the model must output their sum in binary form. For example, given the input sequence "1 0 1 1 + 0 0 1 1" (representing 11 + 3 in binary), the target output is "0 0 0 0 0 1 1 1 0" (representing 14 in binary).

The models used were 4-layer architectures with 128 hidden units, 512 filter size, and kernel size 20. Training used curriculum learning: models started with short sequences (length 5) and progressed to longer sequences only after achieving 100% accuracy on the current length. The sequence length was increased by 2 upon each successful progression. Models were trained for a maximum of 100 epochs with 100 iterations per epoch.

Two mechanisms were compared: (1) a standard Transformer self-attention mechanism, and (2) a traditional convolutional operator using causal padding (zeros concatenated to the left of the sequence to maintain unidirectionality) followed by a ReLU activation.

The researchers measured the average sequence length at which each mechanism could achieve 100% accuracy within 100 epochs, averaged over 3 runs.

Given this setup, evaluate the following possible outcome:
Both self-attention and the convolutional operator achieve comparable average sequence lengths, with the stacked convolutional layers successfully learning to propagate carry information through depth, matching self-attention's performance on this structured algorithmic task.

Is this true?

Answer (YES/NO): NO